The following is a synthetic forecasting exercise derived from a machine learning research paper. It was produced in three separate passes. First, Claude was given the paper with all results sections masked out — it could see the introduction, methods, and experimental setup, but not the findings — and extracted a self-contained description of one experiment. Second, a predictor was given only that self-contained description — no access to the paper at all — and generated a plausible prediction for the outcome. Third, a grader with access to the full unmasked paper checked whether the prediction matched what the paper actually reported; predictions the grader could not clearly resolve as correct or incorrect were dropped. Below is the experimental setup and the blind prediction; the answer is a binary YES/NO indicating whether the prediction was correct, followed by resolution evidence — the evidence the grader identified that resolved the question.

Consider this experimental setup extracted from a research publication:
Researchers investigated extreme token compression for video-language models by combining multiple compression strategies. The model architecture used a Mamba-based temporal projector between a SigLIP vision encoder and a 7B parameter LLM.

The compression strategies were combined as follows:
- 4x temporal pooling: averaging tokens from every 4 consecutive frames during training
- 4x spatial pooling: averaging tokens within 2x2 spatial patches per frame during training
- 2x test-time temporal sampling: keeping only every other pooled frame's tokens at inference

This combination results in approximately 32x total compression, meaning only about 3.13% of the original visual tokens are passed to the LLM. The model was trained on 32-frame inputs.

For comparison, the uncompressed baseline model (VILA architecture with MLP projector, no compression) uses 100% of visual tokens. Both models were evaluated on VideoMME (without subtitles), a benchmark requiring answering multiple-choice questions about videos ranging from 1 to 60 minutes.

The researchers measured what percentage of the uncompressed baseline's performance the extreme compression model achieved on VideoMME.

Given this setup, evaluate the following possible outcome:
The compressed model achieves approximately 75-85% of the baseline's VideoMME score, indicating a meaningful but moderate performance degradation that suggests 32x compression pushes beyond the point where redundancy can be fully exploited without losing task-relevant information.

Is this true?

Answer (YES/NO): NO